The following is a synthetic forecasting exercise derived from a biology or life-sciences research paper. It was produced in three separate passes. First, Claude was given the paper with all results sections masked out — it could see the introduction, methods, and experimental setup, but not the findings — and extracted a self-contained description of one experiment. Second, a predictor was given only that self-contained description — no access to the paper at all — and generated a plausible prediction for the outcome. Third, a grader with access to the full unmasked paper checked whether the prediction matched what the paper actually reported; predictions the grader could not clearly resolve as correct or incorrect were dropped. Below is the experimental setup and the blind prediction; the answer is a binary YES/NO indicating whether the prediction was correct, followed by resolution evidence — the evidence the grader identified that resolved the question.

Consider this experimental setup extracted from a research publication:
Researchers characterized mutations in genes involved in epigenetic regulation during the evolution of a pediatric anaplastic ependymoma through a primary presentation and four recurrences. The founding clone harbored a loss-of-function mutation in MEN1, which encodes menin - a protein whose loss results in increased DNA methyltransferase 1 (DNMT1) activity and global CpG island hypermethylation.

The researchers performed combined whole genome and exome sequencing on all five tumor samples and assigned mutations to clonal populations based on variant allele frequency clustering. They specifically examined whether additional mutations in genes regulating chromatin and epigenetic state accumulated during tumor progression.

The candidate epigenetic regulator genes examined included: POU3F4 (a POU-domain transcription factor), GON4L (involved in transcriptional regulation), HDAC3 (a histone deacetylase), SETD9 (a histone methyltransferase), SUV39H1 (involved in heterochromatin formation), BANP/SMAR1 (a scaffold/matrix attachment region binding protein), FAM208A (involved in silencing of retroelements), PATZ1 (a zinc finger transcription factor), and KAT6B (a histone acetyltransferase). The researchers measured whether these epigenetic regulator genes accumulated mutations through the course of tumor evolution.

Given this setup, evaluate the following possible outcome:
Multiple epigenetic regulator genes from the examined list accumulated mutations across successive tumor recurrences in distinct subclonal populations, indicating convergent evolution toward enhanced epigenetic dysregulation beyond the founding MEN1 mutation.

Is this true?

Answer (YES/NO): YES